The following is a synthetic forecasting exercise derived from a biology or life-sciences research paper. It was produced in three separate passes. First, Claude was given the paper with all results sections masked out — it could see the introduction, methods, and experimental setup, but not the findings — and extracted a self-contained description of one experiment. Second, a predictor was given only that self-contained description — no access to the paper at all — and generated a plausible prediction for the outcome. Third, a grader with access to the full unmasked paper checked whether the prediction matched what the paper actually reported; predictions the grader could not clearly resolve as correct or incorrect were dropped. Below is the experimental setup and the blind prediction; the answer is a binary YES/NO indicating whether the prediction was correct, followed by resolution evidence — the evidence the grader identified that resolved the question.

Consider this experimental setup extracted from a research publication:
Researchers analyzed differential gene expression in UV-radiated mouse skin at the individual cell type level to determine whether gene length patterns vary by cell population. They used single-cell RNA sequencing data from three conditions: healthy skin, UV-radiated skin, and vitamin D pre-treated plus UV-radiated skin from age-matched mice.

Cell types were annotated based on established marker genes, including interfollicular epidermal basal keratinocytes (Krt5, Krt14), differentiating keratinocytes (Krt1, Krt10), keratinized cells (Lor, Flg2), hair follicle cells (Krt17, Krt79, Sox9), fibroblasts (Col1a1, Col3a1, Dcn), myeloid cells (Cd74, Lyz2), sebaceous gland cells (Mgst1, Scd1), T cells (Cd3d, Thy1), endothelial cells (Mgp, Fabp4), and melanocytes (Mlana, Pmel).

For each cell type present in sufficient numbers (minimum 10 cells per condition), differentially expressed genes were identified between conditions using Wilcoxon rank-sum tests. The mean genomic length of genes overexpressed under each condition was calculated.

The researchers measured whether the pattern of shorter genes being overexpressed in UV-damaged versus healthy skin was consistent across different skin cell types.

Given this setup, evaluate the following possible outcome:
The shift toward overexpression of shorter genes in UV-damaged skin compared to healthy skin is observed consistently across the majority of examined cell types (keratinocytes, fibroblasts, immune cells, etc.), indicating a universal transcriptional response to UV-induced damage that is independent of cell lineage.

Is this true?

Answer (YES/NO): YES